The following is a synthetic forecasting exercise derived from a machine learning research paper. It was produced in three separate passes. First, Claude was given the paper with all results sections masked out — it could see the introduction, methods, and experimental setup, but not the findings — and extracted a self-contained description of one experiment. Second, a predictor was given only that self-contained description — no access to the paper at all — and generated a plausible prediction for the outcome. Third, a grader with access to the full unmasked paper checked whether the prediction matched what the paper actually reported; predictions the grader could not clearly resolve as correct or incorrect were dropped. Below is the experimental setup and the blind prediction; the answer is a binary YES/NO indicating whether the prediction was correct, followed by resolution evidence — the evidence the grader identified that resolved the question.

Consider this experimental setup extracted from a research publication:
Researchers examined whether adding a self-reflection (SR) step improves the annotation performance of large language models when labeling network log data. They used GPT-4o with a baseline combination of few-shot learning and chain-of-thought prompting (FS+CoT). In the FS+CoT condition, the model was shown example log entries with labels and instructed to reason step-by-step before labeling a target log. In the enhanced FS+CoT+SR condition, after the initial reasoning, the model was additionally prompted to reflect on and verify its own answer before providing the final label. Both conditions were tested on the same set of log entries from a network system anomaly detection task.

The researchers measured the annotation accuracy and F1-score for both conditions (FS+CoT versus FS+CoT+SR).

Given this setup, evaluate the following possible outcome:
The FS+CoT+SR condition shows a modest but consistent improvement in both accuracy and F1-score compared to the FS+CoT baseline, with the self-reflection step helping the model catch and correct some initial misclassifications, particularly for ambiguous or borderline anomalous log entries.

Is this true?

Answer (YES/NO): NO